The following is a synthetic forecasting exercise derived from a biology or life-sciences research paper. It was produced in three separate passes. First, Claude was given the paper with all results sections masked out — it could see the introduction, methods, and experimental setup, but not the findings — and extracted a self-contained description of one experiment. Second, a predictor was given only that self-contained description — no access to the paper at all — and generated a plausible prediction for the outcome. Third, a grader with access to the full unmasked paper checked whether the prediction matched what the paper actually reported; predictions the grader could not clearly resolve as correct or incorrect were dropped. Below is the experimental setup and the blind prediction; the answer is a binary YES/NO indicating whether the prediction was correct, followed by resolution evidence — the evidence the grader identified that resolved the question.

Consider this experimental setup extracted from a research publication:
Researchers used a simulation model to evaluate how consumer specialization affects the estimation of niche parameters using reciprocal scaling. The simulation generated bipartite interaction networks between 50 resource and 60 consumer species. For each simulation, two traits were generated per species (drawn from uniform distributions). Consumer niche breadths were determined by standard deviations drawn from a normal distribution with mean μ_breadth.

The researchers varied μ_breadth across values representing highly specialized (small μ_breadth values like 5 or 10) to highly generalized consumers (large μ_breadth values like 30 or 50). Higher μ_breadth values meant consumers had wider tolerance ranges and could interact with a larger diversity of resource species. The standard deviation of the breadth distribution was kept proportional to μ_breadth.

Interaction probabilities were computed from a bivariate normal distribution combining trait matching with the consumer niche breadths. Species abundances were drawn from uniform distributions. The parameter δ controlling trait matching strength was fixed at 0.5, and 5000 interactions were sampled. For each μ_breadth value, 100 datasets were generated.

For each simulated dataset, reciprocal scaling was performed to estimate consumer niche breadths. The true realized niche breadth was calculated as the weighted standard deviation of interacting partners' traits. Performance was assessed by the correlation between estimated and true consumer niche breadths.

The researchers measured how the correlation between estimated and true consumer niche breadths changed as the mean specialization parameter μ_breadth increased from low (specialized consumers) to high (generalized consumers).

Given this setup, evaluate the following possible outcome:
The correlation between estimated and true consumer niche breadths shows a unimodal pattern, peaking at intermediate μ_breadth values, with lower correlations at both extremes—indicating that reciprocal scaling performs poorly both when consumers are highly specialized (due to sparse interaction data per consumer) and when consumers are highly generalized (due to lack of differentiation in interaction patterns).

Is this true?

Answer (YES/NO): YES